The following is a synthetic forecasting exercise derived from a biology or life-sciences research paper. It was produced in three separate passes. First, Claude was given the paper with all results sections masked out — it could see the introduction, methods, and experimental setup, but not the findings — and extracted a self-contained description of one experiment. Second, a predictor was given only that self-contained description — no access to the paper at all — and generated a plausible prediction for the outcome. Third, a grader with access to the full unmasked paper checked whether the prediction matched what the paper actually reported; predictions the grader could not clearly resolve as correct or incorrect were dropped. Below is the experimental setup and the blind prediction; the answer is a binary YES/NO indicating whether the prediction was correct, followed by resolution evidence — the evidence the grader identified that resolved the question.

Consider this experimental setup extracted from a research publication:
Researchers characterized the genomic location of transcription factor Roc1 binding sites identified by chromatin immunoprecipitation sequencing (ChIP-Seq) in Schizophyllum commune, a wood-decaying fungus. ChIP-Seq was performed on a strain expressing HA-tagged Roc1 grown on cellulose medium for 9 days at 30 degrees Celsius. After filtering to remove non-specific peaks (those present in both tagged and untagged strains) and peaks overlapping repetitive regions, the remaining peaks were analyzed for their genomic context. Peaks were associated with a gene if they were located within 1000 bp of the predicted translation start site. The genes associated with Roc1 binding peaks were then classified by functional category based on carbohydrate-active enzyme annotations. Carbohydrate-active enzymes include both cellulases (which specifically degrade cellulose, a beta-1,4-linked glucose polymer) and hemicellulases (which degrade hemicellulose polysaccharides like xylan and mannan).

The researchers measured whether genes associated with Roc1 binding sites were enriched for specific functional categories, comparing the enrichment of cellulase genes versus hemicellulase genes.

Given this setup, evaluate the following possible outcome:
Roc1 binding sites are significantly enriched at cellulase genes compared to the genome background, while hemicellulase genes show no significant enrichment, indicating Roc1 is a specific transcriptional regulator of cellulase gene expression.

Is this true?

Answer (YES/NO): NO